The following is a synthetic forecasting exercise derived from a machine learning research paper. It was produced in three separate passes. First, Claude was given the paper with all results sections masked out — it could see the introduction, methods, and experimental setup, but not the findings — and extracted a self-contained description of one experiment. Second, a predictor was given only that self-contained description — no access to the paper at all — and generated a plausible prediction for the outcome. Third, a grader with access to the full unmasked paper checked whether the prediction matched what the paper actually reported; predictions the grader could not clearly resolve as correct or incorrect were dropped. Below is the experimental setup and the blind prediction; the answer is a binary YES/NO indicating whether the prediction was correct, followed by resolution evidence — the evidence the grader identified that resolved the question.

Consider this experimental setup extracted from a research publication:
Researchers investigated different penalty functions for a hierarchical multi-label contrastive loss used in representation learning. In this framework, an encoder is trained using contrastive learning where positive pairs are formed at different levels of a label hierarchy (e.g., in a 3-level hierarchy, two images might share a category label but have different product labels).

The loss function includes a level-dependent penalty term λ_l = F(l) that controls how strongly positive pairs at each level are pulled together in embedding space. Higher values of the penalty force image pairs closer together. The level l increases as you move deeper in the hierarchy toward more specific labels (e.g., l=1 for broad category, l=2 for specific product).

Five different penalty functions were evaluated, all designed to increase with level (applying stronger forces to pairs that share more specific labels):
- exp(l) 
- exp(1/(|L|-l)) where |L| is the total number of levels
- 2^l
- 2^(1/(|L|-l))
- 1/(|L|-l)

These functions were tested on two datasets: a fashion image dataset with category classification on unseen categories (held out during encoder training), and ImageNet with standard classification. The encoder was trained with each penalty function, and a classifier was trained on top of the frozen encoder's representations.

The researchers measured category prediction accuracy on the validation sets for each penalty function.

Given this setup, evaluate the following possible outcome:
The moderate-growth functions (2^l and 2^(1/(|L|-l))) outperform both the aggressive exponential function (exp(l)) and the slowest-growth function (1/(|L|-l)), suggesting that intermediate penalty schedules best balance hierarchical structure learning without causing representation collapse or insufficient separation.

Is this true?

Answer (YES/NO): NO